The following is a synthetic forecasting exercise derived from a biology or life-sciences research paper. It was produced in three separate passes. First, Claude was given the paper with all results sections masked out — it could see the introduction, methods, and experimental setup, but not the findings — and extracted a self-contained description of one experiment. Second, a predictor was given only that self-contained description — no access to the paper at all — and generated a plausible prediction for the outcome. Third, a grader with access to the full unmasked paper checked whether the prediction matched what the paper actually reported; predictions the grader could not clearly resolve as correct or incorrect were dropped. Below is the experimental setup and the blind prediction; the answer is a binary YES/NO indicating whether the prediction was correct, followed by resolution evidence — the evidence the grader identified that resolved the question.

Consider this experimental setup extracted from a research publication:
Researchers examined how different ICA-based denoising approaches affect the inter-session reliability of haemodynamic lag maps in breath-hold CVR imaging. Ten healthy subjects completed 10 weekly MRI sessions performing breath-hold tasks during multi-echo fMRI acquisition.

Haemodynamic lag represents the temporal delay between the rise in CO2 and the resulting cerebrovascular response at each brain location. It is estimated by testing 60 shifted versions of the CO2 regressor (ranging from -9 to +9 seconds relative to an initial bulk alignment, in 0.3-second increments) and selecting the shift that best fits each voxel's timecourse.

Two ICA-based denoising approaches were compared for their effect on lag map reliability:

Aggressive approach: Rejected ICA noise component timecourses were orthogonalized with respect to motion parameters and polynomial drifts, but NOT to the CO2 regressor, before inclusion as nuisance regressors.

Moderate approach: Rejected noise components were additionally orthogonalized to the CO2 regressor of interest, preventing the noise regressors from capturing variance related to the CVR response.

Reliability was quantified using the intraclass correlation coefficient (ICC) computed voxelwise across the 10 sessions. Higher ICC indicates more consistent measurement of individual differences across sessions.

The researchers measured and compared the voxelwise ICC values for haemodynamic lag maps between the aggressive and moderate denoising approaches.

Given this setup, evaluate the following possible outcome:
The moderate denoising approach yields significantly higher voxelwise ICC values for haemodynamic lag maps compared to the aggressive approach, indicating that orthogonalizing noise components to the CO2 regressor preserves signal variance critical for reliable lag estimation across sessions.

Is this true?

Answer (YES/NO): NO